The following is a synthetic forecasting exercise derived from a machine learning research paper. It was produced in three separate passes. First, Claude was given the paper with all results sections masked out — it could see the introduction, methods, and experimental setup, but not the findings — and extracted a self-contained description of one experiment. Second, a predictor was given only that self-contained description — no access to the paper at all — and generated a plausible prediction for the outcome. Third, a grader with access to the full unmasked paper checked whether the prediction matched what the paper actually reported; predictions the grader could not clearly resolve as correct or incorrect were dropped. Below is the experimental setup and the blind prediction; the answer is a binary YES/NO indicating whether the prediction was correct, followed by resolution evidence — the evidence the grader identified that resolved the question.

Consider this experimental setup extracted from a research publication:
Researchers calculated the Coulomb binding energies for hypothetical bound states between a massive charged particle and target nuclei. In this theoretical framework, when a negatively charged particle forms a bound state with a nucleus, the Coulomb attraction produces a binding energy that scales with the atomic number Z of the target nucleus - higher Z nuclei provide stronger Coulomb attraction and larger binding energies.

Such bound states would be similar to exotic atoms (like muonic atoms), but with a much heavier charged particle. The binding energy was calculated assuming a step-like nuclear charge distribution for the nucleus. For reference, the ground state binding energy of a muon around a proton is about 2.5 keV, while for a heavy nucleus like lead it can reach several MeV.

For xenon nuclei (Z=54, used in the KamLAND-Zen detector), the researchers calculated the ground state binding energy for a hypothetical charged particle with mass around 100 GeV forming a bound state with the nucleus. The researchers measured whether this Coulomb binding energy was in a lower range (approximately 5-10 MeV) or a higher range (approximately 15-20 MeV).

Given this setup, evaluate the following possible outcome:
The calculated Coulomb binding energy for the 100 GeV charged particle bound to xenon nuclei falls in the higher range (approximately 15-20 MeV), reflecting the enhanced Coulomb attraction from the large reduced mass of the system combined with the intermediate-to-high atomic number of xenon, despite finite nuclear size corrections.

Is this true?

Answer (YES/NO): YES